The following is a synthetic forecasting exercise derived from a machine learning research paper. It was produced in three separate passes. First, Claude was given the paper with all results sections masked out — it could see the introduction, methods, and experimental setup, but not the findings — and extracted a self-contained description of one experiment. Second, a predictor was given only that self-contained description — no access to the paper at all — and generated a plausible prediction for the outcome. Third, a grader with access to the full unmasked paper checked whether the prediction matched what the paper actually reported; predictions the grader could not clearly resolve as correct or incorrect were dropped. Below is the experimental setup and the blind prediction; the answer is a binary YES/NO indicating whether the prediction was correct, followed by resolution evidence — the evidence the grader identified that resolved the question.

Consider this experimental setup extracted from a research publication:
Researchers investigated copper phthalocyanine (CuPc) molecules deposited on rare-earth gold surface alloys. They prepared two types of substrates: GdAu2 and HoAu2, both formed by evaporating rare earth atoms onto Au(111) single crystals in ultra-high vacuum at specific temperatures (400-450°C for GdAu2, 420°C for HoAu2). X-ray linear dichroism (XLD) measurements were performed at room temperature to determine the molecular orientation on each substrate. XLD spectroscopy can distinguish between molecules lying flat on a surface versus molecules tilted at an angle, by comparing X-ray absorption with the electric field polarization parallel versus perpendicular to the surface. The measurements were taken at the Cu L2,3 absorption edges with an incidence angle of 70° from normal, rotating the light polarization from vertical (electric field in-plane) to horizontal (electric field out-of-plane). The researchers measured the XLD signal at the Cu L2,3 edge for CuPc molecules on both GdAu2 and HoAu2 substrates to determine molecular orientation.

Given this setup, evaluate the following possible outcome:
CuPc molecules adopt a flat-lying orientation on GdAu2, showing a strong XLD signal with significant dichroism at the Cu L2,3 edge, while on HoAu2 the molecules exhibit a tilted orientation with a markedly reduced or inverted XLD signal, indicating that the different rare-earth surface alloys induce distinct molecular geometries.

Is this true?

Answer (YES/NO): NO